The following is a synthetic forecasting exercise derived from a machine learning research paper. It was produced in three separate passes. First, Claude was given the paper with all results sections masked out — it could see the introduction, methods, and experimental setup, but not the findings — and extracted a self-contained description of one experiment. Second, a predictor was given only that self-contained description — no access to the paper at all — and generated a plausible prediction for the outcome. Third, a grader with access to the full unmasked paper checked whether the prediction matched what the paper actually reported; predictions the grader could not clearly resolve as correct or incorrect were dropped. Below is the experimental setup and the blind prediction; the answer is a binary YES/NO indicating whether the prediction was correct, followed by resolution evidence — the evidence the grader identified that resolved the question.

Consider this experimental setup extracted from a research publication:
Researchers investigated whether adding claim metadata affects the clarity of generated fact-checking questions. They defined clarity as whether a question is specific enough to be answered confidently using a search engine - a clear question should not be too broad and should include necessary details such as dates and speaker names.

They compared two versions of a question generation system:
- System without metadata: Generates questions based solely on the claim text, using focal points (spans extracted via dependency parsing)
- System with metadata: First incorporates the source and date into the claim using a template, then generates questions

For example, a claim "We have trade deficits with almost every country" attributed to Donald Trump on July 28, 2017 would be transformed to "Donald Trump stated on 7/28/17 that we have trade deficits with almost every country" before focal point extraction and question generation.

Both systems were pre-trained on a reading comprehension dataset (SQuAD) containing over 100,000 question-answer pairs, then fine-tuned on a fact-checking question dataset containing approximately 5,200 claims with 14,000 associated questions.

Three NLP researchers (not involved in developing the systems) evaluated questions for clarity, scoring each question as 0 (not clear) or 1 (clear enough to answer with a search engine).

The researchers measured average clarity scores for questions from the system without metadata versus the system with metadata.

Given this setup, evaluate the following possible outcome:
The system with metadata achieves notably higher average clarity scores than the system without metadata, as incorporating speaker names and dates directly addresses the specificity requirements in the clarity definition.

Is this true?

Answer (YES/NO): NO